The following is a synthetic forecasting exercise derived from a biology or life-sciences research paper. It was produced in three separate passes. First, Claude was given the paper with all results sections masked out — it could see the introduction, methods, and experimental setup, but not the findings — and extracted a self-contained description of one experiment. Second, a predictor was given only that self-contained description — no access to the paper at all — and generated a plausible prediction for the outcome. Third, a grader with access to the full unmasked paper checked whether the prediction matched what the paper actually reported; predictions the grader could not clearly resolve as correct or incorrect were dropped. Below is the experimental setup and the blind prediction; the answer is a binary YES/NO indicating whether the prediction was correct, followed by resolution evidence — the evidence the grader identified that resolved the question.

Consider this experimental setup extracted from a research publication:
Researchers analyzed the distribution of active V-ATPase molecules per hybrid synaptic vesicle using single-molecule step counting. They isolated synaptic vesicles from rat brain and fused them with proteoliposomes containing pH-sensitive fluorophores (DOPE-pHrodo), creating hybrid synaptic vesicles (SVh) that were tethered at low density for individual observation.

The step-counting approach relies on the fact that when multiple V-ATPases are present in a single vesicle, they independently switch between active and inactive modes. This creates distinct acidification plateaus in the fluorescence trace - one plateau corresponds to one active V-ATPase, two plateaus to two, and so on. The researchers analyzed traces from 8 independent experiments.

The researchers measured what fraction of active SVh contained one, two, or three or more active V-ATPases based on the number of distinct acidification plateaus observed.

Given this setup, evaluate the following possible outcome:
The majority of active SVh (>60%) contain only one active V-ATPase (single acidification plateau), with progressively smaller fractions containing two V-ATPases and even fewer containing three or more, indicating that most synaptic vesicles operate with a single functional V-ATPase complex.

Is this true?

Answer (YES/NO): YES